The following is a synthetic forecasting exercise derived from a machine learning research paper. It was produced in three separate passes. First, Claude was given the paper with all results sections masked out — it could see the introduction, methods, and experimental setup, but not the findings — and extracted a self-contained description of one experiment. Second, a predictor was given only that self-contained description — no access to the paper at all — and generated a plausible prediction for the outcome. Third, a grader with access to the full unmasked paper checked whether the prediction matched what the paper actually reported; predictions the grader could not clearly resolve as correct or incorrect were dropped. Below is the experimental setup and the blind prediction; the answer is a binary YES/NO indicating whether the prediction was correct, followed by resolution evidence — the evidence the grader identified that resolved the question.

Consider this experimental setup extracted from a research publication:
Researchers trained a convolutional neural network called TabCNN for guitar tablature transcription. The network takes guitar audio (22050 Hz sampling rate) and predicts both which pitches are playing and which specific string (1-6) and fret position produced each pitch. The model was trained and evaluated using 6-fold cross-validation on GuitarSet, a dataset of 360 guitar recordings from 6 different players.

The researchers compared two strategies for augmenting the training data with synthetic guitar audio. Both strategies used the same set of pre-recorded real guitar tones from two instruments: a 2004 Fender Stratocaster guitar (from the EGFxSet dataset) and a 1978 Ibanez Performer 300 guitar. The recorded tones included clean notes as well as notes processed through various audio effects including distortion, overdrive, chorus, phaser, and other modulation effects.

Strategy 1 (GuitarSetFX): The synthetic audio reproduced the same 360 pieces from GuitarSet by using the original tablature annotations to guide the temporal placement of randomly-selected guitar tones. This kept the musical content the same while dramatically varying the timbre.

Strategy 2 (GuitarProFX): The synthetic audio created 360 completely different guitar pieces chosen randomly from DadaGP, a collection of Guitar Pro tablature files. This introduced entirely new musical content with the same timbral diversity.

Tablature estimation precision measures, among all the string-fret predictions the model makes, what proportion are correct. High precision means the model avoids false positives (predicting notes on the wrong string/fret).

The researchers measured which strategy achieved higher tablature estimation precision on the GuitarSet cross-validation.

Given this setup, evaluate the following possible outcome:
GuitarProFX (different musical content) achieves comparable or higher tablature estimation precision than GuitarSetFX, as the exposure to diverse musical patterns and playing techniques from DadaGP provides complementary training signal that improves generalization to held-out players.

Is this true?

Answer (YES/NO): YES